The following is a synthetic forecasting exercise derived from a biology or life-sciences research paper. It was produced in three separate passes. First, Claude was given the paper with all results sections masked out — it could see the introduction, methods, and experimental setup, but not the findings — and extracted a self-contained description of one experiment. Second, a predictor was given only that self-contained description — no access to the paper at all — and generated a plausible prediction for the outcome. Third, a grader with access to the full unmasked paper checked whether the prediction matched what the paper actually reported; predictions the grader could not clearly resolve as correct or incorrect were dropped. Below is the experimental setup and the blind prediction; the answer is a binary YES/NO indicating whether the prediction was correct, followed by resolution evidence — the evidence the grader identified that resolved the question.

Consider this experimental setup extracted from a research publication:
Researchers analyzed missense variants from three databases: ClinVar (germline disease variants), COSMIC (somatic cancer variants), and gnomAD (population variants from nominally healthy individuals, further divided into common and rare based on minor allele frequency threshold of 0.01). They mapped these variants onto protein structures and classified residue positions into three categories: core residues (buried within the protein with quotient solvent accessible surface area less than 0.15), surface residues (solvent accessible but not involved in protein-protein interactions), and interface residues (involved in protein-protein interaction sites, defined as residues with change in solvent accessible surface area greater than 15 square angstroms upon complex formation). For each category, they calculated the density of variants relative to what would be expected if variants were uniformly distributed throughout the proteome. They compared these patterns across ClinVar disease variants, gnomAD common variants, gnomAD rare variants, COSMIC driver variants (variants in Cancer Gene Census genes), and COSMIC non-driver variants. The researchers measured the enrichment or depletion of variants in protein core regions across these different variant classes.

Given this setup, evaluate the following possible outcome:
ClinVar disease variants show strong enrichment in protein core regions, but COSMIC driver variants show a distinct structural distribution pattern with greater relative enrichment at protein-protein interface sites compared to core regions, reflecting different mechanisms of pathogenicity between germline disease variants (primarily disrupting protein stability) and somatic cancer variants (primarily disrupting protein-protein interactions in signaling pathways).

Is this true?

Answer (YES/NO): NO